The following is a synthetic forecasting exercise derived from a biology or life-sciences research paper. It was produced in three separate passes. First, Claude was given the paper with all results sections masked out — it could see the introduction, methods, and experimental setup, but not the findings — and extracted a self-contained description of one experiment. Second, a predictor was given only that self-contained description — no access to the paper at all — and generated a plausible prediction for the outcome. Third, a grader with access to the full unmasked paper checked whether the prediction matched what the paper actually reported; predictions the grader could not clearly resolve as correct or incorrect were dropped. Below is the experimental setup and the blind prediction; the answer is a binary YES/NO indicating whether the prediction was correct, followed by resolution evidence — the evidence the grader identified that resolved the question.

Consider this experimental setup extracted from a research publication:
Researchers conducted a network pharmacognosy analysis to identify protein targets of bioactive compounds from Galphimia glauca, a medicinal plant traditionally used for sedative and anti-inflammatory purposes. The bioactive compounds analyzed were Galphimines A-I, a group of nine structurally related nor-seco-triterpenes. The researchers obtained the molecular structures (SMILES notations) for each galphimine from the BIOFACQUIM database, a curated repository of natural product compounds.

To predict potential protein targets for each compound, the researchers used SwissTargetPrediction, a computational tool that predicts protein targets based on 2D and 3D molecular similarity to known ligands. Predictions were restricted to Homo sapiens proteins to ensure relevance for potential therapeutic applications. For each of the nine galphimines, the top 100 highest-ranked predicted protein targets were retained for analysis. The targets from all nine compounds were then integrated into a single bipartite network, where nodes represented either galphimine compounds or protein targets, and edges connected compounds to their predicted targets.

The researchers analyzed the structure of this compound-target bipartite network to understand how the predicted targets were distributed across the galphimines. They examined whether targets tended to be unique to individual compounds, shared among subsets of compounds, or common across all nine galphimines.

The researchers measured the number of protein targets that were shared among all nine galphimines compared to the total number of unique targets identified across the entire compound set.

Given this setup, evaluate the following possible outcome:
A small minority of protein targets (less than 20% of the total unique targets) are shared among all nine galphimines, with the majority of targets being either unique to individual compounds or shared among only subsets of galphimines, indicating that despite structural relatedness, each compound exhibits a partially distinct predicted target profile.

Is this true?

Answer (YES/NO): YES